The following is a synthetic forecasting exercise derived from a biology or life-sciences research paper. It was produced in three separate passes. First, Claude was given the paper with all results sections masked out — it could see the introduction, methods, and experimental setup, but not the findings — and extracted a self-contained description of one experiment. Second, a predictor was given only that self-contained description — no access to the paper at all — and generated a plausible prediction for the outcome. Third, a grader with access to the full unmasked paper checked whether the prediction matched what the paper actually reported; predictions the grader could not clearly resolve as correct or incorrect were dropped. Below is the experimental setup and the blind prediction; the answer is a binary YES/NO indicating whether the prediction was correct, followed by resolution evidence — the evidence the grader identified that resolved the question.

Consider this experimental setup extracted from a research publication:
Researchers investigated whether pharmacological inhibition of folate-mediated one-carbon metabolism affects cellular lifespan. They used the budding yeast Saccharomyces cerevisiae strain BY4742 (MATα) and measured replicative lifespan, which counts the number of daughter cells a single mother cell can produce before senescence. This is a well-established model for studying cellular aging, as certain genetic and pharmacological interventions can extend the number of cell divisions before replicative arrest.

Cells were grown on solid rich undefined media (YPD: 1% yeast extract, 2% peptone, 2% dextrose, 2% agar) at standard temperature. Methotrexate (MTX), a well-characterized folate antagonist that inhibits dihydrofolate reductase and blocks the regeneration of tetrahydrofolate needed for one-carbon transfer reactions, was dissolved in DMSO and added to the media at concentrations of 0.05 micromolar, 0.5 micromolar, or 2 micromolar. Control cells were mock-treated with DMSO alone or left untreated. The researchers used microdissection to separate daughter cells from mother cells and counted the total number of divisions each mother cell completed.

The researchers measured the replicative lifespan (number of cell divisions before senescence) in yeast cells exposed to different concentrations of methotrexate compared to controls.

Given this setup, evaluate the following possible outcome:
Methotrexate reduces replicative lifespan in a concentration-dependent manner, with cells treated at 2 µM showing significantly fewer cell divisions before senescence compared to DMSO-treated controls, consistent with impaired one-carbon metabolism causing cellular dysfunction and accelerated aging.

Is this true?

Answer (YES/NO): NO